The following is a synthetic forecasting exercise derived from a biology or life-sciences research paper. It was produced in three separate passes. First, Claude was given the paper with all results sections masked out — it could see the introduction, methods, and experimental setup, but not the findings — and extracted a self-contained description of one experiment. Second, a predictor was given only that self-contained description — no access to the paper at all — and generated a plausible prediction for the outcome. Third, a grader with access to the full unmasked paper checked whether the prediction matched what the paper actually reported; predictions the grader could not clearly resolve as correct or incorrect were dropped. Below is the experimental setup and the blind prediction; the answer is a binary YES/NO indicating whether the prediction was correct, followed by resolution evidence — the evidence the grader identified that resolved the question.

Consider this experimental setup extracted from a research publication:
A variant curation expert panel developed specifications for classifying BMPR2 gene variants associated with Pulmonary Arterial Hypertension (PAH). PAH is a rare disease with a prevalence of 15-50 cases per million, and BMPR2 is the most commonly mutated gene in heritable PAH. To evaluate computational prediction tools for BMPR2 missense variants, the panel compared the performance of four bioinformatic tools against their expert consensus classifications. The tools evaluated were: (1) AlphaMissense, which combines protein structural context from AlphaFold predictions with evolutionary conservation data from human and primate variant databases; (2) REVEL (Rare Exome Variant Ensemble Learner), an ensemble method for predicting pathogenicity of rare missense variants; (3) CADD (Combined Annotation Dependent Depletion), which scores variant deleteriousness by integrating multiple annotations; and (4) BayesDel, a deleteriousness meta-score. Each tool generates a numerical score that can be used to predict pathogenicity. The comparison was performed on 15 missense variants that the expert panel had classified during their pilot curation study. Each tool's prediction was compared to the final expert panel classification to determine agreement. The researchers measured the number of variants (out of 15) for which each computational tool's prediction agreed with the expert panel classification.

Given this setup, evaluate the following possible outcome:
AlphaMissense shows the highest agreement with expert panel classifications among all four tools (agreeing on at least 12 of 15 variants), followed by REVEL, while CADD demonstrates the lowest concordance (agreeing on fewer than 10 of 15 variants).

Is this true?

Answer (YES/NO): NO